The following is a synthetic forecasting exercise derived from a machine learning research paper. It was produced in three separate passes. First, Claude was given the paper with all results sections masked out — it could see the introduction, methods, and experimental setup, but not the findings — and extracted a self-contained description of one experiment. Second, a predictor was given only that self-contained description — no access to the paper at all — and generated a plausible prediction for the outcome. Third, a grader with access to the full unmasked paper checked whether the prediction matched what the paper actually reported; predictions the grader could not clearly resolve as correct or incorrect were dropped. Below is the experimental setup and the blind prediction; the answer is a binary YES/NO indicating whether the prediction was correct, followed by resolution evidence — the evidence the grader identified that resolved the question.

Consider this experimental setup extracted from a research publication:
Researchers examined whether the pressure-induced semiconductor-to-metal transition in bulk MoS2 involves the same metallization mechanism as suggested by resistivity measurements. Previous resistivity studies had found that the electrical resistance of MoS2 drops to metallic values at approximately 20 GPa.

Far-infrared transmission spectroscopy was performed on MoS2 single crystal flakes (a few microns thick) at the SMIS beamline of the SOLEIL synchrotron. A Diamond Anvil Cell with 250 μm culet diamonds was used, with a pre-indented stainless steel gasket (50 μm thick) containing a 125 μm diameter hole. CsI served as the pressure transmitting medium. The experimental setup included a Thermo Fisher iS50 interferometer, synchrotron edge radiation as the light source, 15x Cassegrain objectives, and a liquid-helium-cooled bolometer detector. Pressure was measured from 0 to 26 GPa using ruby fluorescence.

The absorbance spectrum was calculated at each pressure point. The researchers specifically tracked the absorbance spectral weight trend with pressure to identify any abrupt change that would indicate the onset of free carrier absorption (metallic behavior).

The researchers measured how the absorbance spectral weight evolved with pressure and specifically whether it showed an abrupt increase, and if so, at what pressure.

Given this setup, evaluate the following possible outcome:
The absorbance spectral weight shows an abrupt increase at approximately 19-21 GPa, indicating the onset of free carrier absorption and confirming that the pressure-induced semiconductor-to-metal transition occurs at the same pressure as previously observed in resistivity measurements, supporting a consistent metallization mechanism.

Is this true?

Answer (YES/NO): YES